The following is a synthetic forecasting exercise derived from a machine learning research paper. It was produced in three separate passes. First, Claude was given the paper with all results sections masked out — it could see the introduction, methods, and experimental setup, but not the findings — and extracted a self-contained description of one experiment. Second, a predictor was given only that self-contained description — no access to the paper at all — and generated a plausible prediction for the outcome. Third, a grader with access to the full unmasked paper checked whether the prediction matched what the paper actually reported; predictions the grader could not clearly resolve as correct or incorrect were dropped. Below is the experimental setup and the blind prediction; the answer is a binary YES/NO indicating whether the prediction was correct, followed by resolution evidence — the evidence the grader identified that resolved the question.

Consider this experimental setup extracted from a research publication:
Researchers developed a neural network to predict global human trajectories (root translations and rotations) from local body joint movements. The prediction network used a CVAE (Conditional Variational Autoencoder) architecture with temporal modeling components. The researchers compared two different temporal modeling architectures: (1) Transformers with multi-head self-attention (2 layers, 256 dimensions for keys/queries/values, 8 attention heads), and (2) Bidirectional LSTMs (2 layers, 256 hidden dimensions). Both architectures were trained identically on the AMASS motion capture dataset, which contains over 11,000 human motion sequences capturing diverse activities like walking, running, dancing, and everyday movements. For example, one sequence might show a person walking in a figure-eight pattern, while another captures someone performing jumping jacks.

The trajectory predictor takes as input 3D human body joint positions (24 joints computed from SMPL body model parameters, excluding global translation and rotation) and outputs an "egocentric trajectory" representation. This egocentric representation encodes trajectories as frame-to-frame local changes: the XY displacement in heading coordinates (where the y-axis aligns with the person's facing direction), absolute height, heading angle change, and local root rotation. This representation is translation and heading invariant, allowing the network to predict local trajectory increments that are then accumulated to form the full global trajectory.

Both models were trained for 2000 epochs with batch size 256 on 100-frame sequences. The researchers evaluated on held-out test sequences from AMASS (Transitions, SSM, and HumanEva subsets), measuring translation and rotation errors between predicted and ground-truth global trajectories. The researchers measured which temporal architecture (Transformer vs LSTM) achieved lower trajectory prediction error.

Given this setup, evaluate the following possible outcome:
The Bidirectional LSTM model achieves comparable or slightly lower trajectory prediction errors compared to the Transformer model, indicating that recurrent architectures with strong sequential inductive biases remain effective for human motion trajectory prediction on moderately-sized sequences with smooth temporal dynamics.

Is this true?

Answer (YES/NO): YES